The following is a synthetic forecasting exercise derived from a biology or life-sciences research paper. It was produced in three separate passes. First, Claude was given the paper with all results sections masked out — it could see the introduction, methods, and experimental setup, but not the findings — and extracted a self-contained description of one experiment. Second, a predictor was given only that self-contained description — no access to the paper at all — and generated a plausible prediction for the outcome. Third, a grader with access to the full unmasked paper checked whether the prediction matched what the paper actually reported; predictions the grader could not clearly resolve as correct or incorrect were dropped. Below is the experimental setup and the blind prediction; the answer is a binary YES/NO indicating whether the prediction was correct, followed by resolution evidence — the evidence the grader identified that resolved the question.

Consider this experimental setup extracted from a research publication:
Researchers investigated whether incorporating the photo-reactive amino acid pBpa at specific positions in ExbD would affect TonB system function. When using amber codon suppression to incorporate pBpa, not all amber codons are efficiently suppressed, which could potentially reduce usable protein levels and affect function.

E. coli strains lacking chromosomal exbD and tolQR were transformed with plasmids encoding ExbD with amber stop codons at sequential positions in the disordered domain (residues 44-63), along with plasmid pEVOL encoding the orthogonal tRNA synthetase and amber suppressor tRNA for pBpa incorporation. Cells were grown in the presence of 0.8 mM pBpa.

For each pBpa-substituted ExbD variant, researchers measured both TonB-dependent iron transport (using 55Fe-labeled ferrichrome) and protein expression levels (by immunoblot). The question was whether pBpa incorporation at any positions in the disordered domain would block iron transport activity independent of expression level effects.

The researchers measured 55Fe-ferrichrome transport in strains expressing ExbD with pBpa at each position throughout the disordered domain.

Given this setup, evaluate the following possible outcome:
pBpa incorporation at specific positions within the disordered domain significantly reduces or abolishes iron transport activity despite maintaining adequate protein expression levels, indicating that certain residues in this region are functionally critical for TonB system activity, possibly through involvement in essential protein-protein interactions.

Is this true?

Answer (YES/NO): YES